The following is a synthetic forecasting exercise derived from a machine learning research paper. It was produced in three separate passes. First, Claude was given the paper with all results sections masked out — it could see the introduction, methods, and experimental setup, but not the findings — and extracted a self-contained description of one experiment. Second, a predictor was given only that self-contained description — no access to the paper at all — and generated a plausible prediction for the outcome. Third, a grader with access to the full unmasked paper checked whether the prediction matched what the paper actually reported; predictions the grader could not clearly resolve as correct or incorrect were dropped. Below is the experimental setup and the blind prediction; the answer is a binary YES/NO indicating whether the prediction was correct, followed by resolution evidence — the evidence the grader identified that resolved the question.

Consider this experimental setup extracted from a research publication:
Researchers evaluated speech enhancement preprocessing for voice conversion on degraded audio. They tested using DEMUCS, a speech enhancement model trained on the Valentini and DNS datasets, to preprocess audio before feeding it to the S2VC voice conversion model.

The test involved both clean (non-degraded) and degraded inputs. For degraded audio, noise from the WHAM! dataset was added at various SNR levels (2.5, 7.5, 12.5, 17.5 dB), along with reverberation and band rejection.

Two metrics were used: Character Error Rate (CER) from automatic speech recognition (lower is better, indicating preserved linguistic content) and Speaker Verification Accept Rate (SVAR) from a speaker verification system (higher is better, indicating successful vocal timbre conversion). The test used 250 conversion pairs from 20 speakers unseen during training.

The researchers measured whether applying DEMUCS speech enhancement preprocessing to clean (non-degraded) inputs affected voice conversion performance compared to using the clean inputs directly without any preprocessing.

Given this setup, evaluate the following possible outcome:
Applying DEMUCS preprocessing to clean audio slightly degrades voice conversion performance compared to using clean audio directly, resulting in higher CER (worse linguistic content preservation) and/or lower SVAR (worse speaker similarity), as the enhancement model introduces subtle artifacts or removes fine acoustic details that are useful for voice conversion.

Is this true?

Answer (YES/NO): NO